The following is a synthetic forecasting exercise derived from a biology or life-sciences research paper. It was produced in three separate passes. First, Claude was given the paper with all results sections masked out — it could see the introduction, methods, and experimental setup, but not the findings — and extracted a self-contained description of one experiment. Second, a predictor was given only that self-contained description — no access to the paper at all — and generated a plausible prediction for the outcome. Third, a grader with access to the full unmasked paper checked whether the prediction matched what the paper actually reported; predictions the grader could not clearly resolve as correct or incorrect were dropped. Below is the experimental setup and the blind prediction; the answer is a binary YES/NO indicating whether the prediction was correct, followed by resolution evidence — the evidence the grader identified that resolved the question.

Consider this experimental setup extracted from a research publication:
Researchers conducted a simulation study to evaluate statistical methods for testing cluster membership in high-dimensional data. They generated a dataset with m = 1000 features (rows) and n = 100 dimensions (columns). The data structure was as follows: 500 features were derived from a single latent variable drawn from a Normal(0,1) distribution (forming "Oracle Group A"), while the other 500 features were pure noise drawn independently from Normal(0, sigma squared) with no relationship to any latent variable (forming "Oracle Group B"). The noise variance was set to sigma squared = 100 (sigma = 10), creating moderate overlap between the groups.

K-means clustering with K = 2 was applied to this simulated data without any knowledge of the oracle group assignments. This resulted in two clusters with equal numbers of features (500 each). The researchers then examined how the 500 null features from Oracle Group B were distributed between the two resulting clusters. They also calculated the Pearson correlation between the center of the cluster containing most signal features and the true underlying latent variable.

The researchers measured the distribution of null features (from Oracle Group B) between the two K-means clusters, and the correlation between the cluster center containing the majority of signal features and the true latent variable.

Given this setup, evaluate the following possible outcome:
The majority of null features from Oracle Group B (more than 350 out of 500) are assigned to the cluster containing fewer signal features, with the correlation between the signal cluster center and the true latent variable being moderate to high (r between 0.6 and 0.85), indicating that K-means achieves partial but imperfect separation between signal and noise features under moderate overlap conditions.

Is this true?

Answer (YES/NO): NO